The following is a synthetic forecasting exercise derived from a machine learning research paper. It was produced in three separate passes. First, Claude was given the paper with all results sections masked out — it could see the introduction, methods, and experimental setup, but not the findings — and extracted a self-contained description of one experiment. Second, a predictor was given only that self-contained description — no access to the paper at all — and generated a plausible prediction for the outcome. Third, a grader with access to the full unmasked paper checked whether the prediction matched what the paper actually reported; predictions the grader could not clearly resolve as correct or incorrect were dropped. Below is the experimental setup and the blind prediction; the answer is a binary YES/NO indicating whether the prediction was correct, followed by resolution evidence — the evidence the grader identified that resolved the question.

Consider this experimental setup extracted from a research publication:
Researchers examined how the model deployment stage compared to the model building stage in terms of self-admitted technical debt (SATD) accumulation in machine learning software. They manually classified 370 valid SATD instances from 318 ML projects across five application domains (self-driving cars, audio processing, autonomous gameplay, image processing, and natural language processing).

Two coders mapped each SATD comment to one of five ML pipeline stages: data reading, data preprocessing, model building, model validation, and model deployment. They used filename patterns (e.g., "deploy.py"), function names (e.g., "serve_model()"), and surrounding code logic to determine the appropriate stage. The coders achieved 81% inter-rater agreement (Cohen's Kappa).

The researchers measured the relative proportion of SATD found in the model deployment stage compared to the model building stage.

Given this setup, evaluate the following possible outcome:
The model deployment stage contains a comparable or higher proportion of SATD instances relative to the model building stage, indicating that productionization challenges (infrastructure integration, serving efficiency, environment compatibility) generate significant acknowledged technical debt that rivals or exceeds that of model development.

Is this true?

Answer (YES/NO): NO